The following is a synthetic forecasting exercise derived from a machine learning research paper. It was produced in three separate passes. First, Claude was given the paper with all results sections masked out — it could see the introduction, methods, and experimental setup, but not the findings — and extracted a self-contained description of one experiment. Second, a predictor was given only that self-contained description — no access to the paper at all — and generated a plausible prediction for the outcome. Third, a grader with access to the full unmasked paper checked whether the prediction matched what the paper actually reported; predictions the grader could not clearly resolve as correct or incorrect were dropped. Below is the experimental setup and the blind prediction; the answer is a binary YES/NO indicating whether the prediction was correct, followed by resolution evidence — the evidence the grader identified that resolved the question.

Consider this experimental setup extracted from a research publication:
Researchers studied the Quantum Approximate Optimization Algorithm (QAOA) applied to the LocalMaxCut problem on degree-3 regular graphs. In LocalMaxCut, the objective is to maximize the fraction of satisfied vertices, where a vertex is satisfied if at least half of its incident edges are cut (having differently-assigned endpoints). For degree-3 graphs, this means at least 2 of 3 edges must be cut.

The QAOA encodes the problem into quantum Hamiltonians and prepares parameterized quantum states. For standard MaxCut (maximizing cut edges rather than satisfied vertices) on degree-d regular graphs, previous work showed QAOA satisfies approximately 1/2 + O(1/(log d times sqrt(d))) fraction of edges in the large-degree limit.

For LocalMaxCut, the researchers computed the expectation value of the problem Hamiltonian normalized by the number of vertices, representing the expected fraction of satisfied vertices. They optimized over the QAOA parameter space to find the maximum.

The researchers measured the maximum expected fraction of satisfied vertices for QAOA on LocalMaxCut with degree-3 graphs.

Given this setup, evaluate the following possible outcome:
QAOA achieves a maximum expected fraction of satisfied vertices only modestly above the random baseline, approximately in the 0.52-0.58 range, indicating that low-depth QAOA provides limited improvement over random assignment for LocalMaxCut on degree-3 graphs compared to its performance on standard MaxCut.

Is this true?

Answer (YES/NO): NO